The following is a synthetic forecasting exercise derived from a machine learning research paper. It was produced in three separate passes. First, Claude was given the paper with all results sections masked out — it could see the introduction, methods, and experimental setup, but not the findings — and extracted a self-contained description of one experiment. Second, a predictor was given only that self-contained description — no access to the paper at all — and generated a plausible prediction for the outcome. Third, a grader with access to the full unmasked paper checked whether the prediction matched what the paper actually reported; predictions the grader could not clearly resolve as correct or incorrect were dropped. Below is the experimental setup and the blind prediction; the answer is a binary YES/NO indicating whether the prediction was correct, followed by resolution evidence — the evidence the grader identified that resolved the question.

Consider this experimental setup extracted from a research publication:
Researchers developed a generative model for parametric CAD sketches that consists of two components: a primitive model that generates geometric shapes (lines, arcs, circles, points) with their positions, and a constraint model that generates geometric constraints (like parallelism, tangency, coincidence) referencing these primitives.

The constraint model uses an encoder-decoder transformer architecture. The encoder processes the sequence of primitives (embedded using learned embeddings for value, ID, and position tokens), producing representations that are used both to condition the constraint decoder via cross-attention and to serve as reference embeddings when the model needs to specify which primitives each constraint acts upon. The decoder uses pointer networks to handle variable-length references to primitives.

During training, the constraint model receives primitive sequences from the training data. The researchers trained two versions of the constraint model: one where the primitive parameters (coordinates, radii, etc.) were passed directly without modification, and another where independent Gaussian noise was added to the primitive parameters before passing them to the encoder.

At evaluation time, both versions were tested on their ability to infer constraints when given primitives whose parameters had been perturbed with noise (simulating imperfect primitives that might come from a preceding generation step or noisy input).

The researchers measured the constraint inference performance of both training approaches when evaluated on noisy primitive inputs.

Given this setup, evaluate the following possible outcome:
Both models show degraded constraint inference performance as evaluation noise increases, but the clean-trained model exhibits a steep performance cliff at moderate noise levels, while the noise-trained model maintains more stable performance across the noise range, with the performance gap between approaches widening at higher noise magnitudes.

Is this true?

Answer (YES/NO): NO